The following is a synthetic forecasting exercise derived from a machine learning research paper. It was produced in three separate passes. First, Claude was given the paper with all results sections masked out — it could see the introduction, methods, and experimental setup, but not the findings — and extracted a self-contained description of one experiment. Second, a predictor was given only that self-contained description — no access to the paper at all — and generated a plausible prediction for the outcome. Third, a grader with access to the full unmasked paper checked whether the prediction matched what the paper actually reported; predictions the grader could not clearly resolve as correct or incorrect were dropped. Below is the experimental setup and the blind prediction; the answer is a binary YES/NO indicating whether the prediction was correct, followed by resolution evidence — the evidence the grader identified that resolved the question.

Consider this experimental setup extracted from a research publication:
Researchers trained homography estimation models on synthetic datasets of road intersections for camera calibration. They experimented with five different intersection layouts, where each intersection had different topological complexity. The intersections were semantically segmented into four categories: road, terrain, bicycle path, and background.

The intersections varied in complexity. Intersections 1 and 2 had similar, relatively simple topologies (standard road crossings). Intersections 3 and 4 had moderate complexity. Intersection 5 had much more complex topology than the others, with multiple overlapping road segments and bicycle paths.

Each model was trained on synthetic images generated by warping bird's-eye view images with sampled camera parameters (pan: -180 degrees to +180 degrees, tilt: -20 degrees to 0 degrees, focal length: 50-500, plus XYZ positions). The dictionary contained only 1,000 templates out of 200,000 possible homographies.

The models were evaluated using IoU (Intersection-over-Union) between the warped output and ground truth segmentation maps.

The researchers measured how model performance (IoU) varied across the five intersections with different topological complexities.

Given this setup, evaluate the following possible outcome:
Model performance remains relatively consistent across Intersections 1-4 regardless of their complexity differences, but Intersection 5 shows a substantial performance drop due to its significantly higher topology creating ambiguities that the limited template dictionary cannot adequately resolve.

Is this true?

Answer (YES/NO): NO